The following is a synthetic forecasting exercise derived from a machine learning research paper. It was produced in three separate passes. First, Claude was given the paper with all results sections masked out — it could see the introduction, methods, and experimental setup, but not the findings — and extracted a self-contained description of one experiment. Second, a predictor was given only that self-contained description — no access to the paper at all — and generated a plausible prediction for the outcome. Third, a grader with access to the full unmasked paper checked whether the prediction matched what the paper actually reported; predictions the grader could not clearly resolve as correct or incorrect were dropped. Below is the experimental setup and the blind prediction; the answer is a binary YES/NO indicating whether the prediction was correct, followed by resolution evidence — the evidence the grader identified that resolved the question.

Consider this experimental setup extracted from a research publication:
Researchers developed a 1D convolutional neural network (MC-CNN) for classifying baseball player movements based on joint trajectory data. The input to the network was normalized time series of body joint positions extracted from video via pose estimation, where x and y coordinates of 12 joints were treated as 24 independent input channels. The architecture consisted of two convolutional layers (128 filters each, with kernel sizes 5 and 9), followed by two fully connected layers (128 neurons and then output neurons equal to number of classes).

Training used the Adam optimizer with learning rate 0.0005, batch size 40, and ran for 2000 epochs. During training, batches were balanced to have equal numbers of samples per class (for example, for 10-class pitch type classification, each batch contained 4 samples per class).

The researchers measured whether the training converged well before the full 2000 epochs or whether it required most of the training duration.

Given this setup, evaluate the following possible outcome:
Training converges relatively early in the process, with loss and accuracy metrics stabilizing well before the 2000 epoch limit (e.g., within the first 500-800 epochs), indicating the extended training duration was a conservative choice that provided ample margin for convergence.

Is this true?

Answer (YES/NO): NO